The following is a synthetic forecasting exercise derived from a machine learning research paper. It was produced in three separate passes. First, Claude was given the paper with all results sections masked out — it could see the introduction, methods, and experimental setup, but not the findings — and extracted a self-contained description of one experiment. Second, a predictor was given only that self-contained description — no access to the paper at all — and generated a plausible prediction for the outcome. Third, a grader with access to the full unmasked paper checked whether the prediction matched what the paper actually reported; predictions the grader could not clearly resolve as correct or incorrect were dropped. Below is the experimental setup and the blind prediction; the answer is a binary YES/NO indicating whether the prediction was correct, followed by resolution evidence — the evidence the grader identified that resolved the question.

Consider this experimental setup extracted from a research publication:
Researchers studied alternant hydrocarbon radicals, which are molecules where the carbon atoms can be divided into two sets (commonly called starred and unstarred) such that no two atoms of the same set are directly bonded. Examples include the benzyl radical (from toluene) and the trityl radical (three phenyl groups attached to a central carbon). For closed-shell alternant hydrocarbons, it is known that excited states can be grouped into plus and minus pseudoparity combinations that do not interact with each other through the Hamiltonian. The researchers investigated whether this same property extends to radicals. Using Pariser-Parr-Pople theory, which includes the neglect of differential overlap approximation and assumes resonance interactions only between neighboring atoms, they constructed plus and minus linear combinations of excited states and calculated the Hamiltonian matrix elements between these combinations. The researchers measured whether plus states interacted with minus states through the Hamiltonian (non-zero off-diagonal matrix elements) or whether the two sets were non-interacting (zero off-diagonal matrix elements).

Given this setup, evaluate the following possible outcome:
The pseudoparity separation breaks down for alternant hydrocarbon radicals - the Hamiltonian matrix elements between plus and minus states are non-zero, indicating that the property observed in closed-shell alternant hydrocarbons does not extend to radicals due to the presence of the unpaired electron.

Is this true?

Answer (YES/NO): NO